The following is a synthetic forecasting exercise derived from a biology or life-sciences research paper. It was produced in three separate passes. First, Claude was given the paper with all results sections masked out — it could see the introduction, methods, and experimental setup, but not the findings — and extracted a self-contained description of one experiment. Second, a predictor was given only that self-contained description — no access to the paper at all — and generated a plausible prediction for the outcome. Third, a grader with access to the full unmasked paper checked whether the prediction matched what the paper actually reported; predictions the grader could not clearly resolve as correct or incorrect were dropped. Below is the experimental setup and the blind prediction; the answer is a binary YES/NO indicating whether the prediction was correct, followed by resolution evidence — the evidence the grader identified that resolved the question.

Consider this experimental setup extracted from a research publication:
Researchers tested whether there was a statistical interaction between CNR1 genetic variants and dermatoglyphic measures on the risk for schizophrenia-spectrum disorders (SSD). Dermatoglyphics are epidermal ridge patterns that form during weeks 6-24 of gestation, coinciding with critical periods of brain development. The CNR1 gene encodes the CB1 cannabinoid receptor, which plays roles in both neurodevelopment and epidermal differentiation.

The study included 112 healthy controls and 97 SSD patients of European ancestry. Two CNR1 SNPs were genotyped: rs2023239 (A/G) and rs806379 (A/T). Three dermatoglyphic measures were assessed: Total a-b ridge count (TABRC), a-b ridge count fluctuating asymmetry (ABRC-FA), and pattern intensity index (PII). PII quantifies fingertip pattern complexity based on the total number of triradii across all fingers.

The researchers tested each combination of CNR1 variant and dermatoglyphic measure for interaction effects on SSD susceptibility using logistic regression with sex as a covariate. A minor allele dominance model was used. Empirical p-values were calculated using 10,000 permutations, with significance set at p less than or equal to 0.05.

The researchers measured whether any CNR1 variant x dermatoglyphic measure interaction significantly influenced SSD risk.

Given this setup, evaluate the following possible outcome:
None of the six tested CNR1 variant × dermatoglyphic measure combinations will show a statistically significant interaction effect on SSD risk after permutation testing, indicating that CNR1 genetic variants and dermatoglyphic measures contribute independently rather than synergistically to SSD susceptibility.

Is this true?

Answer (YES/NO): NO